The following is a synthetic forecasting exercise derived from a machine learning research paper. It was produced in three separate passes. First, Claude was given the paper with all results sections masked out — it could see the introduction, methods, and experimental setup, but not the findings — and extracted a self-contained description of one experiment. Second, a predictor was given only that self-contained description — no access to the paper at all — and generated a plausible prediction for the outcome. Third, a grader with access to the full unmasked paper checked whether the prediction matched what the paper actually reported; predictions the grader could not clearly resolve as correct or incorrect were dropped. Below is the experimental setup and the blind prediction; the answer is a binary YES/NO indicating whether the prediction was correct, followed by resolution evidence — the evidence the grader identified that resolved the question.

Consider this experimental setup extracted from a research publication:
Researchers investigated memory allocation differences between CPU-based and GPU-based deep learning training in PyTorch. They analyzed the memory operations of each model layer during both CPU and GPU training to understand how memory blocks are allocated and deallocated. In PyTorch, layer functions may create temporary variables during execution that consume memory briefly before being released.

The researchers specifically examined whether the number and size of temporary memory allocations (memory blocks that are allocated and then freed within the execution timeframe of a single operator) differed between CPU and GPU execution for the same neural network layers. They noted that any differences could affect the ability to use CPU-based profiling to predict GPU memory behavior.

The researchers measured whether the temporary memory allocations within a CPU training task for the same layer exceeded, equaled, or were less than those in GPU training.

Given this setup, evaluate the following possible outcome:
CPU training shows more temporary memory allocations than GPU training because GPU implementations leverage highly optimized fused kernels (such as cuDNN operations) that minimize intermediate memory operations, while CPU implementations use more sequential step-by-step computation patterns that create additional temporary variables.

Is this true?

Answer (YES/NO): YES